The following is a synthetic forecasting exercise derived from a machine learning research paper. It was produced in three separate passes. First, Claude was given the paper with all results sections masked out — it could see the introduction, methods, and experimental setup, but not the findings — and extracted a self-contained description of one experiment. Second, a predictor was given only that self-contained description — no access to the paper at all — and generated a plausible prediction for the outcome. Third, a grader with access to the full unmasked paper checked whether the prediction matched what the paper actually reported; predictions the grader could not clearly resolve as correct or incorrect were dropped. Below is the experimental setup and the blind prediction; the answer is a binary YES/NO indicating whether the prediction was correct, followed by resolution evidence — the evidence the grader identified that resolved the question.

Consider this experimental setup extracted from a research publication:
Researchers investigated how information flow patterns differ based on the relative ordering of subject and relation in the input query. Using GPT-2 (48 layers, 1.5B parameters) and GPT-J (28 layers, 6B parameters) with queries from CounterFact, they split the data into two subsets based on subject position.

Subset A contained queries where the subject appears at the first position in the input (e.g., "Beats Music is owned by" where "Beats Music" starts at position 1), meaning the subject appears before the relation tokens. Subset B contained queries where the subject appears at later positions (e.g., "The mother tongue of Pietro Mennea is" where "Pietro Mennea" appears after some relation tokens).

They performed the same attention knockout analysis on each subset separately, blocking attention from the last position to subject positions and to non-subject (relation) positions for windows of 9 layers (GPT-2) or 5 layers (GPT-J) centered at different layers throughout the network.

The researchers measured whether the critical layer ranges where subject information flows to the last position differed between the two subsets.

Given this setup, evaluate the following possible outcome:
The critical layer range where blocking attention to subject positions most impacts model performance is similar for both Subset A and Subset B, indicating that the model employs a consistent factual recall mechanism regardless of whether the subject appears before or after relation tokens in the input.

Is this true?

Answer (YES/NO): YES